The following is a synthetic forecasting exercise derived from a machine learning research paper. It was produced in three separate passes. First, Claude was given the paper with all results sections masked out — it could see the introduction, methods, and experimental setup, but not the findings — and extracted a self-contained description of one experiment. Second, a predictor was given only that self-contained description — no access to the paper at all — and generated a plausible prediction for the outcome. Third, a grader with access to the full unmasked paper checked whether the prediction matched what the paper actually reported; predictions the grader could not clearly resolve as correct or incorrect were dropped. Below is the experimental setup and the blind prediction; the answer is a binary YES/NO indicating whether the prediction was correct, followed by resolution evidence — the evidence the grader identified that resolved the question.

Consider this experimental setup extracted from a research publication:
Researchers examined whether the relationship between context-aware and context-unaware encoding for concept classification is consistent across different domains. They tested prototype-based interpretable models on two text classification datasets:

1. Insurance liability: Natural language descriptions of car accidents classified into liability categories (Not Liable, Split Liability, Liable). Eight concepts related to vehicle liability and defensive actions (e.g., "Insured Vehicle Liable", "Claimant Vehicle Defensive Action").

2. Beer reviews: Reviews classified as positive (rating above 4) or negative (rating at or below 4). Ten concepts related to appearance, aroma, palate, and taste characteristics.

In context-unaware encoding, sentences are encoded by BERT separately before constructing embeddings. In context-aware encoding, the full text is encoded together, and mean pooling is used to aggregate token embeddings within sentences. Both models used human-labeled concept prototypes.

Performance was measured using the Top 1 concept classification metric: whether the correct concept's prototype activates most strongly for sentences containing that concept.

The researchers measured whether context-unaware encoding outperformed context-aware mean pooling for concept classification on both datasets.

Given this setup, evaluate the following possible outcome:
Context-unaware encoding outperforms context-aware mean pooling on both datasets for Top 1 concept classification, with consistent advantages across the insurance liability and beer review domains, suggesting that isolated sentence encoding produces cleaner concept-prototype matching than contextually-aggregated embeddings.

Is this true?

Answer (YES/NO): YES